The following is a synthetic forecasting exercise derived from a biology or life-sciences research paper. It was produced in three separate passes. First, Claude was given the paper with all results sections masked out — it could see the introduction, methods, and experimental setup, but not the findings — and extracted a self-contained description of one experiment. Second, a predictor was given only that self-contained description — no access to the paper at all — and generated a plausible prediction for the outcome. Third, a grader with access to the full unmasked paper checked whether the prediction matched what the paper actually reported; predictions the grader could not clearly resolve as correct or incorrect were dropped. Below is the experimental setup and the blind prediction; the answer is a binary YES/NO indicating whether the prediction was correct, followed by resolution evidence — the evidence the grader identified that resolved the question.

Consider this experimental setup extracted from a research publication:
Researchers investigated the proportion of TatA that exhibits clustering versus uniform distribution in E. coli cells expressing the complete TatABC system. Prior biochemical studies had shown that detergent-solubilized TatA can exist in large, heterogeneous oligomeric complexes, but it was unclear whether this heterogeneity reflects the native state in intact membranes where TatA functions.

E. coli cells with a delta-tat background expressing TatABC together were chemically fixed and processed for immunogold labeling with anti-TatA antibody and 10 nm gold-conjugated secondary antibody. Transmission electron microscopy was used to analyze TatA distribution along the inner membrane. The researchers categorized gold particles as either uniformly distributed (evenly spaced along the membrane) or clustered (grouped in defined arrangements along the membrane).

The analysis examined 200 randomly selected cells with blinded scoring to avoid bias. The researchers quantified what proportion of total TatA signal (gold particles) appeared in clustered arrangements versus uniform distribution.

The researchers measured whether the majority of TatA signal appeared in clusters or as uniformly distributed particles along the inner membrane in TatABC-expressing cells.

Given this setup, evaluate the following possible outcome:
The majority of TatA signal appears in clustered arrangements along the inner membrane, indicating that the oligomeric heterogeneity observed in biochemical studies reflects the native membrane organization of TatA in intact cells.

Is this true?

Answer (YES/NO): NO